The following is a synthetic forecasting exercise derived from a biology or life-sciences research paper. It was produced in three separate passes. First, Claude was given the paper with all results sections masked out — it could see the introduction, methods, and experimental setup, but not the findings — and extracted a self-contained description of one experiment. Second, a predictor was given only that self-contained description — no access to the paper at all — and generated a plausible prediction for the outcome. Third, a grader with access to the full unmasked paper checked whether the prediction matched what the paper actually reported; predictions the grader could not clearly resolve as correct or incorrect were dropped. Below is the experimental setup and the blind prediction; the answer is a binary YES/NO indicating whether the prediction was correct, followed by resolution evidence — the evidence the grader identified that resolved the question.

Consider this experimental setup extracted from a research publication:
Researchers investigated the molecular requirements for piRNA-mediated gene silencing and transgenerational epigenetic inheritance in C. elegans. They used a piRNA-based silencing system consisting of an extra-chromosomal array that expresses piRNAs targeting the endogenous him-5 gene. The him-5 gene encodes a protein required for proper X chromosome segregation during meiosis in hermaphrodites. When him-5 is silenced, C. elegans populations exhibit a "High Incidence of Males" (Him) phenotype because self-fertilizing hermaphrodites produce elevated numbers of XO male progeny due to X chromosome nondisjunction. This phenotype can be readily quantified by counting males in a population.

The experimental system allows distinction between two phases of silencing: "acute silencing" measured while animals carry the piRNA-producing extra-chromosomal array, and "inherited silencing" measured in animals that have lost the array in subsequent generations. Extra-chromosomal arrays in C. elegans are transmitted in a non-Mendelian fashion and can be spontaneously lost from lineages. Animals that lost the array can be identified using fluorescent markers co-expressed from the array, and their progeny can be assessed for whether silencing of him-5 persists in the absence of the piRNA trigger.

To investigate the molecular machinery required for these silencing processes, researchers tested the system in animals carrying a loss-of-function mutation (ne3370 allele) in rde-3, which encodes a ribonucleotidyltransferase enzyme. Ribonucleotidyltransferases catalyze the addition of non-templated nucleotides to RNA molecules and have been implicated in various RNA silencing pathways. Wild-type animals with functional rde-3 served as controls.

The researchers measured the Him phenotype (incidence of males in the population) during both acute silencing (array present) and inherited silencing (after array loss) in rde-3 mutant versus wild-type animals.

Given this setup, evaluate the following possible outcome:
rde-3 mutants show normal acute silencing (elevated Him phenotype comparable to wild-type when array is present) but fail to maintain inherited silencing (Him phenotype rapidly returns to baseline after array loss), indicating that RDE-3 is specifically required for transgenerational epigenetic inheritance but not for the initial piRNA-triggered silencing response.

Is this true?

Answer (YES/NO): NO